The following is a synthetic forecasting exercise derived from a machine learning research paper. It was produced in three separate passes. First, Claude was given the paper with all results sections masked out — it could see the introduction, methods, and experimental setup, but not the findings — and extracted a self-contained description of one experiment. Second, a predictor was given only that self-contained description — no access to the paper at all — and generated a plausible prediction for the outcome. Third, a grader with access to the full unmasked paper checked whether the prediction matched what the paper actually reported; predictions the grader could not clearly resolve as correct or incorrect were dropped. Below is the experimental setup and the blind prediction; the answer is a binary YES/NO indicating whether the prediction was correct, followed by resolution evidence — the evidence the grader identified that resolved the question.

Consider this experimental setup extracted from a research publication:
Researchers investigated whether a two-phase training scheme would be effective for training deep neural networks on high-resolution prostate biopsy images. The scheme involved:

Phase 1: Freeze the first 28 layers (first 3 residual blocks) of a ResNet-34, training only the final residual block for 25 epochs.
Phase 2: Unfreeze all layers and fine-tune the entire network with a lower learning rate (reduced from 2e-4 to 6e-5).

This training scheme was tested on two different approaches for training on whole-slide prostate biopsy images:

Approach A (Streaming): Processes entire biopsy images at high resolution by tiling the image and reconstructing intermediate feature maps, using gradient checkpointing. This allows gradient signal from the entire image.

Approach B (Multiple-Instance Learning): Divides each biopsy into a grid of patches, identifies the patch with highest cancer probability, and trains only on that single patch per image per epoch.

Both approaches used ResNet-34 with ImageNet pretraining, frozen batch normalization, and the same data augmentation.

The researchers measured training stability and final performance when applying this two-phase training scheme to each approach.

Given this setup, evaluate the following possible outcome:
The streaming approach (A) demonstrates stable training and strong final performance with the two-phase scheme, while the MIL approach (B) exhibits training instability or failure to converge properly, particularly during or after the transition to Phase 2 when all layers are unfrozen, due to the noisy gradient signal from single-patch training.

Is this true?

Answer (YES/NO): YES